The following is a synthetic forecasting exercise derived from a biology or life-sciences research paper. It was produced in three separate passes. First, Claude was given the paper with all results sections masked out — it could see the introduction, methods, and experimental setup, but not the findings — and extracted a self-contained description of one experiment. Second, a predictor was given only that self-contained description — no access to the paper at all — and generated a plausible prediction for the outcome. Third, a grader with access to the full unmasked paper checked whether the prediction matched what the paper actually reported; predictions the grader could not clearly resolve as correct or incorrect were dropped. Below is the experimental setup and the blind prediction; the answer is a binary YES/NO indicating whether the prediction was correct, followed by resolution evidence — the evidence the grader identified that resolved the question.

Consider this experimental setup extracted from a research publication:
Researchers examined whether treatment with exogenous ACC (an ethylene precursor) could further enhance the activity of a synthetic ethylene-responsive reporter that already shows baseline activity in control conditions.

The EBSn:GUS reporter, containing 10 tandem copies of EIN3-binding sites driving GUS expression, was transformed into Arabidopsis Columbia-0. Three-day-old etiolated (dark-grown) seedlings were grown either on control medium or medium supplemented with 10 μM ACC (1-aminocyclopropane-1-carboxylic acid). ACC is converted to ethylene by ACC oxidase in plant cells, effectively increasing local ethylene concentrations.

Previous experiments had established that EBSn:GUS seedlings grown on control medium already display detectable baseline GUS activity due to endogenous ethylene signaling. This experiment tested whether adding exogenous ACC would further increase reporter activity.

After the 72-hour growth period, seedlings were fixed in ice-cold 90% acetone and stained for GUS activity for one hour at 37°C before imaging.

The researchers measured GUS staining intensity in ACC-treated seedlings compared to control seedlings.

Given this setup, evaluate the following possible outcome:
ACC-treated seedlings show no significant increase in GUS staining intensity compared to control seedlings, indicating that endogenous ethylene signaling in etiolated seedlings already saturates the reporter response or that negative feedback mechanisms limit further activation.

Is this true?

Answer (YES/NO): NO